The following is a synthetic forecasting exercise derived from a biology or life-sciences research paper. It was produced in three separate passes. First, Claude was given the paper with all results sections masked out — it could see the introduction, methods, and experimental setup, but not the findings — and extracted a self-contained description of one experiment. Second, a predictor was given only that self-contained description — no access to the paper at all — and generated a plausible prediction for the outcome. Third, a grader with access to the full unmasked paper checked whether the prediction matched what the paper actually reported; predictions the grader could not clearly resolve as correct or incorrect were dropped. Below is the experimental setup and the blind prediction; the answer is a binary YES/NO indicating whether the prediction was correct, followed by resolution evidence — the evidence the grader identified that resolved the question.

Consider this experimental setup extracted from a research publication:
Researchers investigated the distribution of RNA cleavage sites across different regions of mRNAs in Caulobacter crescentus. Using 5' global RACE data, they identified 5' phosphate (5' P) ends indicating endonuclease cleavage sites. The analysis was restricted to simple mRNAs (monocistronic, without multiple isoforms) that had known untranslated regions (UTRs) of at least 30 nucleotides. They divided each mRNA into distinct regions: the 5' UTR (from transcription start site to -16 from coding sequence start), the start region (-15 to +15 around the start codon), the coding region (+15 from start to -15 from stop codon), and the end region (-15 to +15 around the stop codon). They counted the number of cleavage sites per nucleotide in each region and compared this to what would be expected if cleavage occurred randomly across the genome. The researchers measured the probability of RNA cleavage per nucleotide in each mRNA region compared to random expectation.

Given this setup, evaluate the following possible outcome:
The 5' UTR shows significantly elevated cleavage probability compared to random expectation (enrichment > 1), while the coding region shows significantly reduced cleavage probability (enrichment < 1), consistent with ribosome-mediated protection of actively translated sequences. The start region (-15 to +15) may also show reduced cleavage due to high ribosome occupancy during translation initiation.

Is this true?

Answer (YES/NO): NO